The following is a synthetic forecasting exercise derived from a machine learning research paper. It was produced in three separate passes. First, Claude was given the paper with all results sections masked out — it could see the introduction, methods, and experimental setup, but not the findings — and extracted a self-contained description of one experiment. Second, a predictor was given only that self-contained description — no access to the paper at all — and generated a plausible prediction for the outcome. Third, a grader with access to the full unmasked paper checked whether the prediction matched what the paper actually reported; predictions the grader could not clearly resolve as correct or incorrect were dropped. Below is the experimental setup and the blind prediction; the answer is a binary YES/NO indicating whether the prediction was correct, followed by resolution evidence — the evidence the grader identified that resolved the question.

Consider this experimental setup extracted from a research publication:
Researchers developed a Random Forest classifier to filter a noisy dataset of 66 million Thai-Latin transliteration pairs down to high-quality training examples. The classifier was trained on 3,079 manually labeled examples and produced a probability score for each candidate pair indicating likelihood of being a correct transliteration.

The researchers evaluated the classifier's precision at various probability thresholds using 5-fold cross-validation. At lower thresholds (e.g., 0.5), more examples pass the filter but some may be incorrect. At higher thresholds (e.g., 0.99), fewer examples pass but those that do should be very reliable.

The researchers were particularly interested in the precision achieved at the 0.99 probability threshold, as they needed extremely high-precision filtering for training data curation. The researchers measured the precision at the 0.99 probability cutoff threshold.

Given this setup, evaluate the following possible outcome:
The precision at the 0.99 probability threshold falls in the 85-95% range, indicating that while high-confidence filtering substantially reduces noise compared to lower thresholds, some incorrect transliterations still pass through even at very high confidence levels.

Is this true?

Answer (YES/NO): NO